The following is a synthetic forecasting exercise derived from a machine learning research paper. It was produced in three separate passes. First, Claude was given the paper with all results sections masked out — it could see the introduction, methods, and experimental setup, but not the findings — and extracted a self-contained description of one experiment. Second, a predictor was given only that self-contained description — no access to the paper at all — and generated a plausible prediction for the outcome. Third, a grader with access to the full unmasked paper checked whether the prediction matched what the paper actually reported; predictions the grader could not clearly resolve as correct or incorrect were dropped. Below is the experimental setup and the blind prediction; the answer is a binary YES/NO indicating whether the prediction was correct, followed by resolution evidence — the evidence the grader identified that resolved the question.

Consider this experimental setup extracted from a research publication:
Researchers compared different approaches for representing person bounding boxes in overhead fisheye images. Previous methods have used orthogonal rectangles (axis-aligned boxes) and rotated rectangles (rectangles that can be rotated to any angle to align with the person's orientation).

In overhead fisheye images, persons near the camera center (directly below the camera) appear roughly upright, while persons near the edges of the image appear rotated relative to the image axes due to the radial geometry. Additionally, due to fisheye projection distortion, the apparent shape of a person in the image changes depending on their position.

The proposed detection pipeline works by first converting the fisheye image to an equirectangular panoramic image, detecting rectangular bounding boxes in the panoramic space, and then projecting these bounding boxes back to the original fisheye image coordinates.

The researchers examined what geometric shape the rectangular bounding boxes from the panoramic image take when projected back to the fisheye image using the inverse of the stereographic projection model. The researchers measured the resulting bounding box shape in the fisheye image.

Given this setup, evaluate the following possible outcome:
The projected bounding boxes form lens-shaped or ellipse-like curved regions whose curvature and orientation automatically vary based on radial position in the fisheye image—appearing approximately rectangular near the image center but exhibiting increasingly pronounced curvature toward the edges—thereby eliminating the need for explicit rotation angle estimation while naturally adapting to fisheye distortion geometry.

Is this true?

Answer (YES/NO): NO